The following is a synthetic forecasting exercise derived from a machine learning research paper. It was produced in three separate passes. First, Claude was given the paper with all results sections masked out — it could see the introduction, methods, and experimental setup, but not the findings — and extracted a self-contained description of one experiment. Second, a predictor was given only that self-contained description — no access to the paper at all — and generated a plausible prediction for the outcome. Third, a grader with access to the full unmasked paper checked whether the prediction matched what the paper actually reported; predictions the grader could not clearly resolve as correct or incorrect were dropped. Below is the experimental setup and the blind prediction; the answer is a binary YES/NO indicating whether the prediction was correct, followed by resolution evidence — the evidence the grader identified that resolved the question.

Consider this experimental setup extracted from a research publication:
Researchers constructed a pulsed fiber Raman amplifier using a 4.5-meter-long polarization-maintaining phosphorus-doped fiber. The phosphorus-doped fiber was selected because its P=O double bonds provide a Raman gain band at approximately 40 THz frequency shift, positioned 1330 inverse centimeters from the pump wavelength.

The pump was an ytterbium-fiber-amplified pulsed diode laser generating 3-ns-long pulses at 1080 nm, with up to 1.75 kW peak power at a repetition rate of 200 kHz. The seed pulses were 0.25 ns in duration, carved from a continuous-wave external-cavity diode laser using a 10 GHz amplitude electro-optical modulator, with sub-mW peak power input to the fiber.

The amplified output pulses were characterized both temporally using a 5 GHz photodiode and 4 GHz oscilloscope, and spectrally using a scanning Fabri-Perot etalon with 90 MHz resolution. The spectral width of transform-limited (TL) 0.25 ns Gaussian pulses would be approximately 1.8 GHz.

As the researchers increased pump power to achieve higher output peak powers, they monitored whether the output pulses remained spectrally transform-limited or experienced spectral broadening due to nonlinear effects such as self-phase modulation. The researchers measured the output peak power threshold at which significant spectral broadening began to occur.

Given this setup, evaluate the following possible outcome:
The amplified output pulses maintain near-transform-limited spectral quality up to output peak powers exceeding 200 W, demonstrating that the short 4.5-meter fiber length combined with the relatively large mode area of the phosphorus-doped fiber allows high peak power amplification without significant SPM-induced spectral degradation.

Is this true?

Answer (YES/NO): YES